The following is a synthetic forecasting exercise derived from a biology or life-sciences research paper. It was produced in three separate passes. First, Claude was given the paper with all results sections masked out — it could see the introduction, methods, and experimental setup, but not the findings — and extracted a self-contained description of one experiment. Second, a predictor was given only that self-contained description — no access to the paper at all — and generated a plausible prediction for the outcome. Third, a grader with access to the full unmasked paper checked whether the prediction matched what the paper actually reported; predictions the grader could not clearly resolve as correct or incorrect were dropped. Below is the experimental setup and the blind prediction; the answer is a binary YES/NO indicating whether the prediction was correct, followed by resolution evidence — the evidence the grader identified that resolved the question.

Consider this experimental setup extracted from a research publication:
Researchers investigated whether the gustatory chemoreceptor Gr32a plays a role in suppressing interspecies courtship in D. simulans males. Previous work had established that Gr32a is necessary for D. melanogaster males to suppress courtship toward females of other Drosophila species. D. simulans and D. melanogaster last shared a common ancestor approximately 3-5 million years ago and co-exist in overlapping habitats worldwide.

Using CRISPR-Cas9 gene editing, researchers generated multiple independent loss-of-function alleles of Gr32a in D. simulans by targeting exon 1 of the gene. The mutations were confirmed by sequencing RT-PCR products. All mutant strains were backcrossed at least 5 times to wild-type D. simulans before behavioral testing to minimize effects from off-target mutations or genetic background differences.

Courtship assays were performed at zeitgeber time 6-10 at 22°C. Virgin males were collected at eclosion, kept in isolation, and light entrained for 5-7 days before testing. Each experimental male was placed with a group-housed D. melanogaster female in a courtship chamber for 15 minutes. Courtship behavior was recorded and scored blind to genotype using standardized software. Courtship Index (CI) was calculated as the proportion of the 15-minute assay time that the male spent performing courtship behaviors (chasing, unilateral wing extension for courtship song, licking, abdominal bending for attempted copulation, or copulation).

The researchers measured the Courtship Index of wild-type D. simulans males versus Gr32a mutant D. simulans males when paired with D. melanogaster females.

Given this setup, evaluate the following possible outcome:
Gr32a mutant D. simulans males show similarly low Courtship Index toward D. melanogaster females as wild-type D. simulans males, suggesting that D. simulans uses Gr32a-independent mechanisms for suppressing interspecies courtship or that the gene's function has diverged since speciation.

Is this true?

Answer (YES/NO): YES